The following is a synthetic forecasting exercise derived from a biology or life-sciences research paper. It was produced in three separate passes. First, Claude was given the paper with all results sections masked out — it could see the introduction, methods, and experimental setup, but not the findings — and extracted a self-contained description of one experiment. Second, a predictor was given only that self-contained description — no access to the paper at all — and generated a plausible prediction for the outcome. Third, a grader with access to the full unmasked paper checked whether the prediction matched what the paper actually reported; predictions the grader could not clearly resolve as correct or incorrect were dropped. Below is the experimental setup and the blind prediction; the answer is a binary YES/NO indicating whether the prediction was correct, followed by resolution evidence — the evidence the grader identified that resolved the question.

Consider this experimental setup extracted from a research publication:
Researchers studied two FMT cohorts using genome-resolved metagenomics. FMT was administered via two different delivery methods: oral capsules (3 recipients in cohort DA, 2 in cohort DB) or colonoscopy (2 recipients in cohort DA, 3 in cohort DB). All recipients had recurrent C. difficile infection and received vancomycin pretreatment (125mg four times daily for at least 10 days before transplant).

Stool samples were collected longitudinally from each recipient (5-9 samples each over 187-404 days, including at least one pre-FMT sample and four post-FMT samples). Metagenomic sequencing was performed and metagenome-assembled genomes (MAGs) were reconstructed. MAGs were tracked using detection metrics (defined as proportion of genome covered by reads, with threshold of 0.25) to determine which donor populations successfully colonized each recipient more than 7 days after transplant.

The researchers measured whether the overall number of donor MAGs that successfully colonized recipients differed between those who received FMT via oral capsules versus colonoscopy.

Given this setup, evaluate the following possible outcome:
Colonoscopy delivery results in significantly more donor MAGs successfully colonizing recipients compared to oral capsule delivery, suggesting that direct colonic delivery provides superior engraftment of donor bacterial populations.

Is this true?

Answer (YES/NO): NO